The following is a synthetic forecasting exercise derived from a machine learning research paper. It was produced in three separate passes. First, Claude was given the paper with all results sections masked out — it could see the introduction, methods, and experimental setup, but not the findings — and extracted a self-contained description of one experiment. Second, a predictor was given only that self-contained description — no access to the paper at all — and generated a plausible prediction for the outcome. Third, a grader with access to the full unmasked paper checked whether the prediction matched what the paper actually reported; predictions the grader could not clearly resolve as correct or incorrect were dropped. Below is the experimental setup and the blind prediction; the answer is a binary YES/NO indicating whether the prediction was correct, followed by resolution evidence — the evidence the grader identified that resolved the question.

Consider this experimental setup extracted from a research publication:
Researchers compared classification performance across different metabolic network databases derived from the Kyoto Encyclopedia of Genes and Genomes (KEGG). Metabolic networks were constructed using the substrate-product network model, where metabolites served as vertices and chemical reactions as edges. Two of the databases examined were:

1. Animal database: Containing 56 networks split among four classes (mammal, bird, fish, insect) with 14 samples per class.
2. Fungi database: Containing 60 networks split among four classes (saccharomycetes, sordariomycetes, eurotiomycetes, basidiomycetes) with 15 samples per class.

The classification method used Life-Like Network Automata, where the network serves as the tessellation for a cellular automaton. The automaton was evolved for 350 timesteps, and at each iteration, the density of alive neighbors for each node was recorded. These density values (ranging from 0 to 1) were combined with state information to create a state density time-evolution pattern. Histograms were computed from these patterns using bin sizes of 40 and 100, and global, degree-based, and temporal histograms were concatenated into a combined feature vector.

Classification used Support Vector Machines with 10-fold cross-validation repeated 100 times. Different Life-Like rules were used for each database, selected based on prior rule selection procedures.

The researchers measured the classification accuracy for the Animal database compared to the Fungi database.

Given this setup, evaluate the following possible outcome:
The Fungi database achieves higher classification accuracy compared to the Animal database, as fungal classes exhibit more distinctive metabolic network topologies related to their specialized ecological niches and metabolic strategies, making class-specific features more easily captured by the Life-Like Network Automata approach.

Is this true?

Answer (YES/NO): NO